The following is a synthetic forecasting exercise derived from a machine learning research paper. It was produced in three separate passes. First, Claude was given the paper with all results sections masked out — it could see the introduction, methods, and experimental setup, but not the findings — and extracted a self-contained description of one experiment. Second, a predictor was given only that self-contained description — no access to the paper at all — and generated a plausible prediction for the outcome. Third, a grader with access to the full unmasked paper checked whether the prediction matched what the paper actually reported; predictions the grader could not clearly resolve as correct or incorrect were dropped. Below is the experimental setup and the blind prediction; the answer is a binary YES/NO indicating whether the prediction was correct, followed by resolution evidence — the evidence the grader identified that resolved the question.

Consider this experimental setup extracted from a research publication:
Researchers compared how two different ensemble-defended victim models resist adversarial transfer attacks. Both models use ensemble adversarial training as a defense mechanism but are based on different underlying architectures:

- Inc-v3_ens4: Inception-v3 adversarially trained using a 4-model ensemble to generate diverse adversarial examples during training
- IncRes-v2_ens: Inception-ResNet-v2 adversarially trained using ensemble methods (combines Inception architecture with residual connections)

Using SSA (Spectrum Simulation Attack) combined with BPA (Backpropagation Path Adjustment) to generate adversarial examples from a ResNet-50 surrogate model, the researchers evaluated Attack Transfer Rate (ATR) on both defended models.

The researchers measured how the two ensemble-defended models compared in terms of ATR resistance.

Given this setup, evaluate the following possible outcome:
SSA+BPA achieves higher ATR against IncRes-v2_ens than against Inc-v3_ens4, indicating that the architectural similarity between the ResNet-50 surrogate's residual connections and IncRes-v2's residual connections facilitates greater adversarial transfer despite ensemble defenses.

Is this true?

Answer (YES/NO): NO